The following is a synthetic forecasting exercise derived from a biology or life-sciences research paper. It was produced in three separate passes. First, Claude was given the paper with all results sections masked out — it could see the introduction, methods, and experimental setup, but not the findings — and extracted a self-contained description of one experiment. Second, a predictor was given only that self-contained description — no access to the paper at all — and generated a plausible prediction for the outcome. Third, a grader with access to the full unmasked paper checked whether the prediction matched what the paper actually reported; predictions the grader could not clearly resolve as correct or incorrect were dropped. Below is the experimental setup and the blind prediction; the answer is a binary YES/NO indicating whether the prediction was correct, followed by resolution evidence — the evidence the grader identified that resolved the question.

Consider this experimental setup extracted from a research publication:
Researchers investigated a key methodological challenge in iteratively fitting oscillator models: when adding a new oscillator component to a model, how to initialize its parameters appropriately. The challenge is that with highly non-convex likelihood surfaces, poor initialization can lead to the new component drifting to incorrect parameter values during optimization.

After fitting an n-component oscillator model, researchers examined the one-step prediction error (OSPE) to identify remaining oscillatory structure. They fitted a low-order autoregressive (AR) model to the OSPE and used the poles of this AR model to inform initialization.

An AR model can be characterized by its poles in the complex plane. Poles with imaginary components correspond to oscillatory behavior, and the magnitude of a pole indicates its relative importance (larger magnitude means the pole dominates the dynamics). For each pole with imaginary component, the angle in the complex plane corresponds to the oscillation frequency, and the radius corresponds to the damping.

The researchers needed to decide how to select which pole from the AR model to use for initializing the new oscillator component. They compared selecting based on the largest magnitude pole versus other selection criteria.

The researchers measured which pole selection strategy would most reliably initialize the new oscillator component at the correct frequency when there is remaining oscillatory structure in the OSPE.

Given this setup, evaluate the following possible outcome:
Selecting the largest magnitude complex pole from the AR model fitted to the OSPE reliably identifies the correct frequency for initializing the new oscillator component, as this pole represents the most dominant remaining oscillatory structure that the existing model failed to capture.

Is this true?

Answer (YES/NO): YES